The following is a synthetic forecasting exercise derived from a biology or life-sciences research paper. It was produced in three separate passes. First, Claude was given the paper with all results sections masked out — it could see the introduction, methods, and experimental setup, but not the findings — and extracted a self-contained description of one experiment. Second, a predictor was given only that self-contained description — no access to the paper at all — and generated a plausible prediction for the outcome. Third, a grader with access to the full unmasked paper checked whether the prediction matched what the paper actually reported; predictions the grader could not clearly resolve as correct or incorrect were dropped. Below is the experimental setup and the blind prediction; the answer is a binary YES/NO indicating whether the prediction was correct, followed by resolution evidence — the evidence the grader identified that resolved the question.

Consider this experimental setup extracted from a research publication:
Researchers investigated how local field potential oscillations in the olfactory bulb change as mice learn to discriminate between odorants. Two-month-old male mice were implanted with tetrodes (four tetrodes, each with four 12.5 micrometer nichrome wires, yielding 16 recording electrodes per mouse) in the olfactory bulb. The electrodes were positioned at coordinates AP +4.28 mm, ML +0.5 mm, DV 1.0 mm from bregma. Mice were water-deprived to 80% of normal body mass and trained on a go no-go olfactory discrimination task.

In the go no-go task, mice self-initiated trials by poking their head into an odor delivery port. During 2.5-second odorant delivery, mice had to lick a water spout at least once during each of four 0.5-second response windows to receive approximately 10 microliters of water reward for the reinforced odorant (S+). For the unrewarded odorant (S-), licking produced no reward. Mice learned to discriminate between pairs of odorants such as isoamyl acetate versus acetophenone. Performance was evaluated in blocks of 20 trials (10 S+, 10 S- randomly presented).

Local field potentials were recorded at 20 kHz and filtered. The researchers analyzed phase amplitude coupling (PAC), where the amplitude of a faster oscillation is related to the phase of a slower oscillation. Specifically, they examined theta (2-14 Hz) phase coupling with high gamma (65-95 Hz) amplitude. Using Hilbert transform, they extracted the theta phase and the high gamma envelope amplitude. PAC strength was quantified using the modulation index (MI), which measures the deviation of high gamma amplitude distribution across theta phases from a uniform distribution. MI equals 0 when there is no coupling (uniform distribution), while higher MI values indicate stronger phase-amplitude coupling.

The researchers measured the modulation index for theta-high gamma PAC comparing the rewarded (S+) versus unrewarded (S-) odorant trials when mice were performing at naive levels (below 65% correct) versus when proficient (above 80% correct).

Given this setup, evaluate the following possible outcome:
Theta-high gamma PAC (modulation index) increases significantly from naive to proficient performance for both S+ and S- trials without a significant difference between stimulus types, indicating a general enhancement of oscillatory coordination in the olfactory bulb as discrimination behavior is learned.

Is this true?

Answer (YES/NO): NO